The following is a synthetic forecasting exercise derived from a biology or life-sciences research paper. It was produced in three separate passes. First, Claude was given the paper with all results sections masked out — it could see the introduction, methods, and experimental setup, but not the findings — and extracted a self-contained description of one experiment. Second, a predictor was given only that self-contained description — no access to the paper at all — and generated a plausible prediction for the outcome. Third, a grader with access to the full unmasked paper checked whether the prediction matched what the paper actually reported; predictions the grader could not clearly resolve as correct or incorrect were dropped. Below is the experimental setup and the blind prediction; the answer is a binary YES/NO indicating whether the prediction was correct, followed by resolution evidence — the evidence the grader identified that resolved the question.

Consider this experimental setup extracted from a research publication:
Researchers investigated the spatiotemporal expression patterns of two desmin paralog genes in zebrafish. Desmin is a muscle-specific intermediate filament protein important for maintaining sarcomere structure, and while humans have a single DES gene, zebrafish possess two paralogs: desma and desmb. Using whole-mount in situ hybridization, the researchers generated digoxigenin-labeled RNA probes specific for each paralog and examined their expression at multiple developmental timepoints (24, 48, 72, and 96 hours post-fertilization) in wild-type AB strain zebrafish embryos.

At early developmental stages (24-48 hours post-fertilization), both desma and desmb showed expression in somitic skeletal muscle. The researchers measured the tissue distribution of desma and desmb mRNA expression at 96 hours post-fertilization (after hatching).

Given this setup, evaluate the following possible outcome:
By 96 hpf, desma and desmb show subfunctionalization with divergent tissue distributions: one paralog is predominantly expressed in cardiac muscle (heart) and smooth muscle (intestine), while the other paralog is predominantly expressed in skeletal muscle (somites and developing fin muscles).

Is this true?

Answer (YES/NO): NO